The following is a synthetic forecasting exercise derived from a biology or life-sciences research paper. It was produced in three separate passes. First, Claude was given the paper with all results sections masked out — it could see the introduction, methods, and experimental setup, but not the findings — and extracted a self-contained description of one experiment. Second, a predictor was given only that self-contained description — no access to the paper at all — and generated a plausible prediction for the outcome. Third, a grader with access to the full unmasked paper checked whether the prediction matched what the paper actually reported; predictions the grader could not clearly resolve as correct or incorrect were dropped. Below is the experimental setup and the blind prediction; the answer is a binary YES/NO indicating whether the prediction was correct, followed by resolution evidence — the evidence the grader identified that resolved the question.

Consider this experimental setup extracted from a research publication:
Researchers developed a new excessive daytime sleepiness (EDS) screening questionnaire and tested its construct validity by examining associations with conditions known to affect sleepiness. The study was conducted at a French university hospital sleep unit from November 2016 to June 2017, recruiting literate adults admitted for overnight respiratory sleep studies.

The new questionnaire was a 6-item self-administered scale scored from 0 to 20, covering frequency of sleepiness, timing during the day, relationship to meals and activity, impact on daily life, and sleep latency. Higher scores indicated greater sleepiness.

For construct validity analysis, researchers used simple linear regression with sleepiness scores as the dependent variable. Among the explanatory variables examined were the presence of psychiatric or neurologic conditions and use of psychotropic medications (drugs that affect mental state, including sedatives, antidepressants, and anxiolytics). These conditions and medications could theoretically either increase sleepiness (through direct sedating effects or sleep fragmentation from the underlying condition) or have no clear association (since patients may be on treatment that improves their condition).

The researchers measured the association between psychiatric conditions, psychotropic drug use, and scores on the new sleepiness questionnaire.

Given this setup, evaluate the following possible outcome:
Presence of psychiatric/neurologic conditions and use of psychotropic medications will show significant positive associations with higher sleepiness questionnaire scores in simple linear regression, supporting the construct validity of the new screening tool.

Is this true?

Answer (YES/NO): NO